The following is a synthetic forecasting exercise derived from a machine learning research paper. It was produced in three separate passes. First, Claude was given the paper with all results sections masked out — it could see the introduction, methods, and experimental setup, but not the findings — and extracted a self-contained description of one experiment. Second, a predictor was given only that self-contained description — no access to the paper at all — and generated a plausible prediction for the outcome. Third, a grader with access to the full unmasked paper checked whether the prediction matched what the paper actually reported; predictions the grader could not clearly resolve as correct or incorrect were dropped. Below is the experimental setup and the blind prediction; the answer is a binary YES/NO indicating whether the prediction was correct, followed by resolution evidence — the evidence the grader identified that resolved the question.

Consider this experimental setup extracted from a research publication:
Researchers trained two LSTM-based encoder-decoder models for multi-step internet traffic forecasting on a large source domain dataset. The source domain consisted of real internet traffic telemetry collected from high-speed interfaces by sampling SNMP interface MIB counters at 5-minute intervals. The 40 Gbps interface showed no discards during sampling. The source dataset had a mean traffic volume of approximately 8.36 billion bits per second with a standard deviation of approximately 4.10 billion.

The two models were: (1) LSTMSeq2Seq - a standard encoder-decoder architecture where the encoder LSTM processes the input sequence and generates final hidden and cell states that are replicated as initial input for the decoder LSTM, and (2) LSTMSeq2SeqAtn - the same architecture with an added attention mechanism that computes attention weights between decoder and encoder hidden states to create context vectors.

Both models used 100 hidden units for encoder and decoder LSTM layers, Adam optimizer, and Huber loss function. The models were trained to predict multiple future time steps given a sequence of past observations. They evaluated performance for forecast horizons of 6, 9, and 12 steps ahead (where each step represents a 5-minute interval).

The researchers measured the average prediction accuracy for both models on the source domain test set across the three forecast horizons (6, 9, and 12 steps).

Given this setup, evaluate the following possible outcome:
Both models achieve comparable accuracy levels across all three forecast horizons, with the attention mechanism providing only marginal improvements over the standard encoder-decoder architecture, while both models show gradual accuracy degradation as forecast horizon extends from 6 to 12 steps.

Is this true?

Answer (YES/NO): YES